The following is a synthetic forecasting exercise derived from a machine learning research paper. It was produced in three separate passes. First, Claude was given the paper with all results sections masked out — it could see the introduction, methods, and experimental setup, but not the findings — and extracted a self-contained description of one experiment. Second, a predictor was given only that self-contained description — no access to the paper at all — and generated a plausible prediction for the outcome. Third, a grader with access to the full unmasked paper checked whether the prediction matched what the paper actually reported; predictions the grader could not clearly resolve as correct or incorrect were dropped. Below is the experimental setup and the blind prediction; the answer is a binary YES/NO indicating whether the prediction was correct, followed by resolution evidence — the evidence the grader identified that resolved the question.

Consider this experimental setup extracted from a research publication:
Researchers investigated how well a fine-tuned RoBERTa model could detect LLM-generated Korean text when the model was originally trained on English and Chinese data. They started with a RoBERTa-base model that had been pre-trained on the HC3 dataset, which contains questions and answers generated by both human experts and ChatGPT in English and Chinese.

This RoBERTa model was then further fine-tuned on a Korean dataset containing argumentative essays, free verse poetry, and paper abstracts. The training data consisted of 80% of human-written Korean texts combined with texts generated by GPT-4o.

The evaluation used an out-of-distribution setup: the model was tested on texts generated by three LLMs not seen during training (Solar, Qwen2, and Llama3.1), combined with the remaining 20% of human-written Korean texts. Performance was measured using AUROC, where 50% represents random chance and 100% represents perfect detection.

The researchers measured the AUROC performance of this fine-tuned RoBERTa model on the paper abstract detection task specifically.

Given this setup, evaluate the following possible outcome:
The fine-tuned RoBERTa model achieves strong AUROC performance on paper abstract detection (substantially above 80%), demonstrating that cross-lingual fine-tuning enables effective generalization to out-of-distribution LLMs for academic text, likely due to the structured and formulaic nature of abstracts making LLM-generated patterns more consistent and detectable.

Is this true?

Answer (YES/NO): NO